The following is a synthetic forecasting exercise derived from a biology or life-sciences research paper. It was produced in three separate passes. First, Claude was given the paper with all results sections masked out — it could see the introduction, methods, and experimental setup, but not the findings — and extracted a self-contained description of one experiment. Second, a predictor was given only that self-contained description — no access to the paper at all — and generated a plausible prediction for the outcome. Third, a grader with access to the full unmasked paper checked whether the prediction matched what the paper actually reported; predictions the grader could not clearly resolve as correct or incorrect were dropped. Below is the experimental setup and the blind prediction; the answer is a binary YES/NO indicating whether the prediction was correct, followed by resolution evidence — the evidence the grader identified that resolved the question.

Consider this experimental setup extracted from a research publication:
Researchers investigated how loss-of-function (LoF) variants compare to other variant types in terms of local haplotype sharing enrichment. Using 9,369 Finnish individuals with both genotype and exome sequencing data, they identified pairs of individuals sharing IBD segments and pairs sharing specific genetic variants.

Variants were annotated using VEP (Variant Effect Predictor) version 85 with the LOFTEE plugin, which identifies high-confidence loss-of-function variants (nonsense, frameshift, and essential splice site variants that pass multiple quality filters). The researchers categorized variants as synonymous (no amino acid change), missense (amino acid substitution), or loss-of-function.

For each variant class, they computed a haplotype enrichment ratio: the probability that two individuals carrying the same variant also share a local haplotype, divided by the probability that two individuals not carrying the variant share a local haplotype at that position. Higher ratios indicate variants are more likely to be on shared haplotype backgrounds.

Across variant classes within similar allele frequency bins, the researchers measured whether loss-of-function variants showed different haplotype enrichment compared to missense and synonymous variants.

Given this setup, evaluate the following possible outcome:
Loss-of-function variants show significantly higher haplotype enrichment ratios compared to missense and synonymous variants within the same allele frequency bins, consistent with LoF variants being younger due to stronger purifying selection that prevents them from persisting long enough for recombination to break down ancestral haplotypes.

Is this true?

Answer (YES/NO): NO